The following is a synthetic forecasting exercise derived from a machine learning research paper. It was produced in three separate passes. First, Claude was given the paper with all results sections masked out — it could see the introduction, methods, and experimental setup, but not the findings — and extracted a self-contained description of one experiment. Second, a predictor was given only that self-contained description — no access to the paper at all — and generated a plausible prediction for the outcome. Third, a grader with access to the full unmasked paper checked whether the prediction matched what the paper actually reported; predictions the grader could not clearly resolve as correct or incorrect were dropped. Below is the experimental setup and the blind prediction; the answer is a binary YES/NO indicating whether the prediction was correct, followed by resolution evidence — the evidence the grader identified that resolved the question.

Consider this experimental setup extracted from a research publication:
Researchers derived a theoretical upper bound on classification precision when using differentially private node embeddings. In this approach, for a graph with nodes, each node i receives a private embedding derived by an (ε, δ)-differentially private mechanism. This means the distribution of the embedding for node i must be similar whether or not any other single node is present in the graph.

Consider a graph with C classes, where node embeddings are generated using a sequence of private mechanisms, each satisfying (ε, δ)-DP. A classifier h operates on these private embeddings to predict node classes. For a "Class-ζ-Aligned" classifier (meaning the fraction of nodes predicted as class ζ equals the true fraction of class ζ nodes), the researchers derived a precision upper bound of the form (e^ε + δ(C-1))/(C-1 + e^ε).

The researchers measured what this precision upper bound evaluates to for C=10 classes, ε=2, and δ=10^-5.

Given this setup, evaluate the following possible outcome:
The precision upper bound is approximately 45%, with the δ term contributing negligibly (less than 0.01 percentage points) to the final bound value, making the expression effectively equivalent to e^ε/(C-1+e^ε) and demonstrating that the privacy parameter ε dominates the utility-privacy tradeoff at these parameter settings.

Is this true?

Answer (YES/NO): YES